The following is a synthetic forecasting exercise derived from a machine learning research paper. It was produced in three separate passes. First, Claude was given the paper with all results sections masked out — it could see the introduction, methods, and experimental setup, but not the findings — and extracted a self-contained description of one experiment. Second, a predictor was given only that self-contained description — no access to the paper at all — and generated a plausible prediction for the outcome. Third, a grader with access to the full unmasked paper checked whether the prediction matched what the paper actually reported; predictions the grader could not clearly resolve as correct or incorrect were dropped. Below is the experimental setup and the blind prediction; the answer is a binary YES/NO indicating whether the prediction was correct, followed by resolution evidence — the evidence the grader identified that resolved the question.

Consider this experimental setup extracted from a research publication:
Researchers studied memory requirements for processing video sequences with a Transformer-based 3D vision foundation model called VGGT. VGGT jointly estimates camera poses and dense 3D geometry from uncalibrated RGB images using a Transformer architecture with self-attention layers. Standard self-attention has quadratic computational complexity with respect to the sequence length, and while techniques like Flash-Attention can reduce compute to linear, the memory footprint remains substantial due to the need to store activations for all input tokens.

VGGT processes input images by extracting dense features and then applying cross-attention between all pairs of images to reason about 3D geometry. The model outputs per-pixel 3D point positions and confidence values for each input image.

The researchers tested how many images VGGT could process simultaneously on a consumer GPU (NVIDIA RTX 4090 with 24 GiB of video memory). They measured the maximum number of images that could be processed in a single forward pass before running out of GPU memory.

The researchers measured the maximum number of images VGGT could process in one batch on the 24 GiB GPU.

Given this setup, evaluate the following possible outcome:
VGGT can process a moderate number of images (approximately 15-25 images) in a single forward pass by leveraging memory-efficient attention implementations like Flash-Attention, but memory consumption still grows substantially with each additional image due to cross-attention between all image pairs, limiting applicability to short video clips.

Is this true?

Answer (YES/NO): NO